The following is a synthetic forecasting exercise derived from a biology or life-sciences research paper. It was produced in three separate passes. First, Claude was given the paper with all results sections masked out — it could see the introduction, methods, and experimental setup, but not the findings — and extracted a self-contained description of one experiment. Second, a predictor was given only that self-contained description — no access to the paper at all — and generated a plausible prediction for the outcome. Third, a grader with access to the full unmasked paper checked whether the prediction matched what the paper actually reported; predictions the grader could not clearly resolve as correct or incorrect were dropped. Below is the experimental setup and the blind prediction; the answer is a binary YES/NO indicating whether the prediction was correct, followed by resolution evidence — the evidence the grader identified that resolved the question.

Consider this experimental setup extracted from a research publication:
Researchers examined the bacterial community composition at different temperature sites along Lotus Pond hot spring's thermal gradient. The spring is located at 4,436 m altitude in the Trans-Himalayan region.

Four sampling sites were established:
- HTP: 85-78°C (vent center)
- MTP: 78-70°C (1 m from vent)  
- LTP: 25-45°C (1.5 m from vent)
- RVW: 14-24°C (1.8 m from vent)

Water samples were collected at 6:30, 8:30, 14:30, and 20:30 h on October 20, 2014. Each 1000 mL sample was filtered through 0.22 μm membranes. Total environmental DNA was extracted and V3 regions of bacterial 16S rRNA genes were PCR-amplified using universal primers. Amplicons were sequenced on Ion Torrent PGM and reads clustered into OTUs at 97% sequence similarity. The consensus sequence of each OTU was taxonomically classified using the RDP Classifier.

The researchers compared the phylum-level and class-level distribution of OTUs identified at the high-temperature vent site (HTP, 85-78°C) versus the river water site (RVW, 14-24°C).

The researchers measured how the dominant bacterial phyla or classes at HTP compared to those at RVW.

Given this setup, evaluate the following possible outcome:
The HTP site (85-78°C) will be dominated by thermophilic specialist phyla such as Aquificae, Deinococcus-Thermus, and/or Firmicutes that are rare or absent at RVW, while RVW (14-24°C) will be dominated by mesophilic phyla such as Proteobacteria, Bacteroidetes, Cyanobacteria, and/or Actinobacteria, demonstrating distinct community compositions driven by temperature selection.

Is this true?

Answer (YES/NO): NO